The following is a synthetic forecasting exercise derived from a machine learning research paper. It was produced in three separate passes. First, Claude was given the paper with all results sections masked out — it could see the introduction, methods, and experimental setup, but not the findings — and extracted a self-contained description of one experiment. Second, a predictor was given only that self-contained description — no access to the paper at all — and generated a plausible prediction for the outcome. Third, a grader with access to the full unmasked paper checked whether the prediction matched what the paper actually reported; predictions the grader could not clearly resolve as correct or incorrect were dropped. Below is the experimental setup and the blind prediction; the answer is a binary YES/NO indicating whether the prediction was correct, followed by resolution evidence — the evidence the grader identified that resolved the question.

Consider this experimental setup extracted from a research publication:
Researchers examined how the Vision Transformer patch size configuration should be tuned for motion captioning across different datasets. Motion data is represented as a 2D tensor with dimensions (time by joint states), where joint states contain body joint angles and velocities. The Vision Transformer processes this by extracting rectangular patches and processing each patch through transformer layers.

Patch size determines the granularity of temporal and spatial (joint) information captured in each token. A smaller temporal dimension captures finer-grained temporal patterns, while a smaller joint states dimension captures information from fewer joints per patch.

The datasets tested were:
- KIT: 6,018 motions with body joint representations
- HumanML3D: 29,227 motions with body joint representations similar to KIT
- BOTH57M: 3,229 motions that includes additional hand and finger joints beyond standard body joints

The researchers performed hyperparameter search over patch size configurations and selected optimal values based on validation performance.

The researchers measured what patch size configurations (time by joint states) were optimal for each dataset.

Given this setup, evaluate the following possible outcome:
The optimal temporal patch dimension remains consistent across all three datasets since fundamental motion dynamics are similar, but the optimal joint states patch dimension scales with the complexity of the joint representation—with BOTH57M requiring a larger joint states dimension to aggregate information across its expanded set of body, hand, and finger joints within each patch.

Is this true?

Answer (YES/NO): NO